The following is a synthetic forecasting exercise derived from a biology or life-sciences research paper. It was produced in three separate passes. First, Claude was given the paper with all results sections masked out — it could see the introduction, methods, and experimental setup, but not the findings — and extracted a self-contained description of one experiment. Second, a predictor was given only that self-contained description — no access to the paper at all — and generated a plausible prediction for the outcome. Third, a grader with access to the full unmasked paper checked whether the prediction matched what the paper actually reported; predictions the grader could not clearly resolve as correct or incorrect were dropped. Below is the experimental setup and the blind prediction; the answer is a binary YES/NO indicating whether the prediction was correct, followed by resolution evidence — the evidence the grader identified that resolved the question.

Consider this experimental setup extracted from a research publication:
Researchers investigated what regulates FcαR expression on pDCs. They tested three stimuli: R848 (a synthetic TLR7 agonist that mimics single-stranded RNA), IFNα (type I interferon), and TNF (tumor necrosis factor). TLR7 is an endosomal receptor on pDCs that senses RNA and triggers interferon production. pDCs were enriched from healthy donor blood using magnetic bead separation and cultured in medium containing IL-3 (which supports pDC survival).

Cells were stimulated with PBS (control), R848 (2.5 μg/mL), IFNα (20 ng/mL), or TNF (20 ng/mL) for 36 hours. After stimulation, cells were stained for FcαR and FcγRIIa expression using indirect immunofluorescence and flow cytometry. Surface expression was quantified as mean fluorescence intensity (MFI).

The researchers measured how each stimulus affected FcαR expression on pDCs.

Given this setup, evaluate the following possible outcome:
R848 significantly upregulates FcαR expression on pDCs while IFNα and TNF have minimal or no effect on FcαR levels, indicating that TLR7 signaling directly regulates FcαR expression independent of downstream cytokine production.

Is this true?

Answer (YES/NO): NO